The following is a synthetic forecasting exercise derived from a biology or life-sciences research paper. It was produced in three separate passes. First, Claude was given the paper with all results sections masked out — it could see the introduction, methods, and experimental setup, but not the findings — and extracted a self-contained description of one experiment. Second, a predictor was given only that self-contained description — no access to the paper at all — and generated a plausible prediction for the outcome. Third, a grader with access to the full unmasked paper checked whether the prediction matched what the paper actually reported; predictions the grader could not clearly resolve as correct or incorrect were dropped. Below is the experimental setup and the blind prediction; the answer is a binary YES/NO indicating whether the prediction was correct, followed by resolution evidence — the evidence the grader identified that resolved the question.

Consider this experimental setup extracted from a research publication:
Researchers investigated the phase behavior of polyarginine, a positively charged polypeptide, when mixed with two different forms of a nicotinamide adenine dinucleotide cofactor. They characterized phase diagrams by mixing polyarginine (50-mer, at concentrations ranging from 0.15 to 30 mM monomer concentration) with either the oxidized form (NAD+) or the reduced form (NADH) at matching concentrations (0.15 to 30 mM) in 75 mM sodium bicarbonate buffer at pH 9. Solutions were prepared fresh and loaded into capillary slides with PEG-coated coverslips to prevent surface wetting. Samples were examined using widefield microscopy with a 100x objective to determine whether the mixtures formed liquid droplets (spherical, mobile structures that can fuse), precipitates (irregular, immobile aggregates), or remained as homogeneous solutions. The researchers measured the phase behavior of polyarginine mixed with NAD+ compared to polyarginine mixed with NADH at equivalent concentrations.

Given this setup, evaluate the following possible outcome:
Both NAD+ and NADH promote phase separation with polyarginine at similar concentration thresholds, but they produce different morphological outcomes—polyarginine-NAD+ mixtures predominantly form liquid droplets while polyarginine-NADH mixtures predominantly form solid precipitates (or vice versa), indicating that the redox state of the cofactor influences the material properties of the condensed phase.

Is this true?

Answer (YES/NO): NO